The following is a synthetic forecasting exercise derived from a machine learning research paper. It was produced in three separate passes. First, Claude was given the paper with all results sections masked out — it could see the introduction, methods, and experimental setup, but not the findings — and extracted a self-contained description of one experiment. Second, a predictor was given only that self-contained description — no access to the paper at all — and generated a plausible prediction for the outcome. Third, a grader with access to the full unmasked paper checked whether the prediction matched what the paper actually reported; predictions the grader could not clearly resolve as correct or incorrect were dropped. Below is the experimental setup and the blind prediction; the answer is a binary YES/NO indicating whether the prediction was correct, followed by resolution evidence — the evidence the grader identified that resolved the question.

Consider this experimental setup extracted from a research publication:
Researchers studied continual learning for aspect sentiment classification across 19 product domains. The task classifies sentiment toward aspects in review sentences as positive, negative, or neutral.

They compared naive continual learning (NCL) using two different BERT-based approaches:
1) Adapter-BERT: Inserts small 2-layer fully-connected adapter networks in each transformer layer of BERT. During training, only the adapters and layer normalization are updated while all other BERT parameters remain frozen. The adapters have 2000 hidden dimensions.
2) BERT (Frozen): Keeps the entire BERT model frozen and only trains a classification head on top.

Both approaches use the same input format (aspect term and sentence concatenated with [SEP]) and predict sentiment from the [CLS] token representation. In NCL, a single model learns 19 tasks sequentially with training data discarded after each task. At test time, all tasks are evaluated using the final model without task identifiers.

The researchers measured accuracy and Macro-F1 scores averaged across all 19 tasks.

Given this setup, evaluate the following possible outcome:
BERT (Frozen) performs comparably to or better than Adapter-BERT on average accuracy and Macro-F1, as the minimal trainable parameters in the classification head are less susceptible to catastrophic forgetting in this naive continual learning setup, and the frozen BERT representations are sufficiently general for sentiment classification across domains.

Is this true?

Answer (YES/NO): YES